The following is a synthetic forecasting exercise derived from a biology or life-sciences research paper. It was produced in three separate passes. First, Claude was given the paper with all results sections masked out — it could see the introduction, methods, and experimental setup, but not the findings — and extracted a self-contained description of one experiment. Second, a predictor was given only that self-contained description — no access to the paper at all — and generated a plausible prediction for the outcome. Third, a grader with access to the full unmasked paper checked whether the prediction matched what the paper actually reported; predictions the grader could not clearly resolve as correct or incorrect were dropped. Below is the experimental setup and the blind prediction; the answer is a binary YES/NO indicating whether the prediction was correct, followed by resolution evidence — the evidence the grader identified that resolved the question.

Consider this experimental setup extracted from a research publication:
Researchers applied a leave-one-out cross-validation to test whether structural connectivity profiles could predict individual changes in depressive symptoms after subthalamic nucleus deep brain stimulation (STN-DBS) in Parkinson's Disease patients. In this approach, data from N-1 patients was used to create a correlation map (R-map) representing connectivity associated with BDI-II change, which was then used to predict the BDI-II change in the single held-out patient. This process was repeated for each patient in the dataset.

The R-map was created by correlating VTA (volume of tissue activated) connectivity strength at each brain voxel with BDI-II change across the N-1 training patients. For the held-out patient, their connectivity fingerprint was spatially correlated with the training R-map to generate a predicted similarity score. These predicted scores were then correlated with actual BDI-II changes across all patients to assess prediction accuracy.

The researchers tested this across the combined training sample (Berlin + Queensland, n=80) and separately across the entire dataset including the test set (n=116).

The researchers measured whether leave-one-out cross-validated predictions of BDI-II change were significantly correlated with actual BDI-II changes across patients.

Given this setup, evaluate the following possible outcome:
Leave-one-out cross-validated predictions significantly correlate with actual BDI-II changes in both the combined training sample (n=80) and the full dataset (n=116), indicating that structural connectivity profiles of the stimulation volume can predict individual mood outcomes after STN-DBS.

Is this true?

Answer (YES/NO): YES